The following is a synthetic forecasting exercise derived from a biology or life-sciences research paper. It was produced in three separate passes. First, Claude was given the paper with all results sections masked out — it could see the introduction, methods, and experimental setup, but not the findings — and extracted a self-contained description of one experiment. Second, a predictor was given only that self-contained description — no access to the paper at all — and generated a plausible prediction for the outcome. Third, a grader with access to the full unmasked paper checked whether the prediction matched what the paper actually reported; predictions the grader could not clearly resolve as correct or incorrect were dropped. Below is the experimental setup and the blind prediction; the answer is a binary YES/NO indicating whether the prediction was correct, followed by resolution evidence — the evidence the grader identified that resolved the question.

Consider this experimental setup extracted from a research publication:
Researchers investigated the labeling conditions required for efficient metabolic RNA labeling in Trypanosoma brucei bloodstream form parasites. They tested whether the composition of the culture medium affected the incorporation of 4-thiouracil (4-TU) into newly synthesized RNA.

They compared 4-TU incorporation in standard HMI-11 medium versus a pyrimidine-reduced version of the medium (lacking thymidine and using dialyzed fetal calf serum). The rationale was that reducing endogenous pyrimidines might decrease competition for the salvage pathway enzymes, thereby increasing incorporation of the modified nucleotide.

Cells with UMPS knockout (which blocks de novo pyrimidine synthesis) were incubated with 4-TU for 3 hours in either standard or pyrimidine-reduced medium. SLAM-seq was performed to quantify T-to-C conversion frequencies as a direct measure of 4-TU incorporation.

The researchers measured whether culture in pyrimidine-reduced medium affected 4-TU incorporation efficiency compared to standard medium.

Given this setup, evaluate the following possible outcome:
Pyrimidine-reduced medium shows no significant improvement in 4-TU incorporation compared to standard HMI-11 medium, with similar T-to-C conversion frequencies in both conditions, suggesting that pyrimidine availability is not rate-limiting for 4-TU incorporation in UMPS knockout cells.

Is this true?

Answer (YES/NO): NO